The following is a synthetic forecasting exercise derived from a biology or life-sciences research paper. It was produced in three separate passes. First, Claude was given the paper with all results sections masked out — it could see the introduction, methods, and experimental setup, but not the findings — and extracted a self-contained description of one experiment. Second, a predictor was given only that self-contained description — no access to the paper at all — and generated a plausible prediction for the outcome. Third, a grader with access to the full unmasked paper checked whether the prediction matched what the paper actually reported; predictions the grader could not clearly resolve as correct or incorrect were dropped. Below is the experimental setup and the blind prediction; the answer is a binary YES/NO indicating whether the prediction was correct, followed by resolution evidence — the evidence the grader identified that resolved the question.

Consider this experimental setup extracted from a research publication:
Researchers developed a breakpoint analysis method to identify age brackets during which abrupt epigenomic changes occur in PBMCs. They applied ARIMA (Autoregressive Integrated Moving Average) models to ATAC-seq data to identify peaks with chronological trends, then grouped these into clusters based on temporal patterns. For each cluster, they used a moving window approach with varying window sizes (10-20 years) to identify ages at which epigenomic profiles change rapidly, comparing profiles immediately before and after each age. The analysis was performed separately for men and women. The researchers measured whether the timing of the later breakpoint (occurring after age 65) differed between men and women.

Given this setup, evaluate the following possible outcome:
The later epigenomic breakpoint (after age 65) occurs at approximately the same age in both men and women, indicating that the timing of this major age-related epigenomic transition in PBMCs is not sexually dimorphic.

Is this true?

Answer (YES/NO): NO